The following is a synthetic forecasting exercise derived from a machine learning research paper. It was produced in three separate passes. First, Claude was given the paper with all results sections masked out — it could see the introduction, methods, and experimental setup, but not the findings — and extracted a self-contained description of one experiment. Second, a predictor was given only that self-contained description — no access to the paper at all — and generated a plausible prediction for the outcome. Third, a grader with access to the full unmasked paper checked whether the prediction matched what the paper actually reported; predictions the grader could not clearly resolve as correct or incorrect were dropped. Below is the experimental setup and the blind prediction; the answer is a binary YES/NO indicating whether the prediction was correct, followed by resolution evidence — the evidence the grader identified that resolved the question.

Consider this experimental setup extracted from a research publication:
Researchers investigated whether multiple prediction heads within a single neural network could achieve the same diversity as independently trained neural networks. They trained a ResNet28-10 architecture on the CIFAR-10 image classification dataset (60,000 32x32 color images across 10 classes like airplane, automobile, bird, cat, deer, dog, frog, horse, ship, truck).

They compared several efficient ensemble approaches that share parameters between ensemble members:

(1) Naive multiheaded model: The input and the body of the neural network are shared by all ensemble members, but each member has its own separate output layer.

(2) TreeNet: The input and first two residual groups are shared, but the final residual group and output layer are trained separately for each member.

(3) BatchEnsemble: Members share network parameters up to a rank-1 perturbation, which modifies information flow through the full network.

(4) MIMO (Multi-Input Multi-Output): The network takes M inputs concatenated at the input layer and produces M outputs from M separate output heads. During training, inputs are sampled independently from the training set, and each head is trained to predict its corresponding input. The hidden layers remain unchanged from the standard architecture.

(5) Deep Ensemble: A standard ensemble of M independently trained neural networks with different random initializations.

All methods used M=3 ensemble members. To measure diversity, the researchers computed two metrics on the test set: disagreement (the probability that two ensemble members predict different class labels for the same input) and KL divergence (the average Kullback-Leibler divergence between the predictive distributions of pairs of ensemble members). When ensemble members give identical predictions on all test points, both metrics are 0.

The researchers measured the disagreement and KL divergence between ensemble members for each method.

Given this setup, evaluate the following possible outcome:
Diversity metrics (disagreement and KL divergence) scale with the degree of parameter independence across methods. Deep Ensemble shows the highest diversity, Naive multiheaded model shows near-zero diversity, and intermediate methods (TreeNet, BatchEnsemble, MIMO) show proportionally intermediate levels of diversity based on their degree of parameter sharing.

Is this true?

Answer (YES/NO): NO